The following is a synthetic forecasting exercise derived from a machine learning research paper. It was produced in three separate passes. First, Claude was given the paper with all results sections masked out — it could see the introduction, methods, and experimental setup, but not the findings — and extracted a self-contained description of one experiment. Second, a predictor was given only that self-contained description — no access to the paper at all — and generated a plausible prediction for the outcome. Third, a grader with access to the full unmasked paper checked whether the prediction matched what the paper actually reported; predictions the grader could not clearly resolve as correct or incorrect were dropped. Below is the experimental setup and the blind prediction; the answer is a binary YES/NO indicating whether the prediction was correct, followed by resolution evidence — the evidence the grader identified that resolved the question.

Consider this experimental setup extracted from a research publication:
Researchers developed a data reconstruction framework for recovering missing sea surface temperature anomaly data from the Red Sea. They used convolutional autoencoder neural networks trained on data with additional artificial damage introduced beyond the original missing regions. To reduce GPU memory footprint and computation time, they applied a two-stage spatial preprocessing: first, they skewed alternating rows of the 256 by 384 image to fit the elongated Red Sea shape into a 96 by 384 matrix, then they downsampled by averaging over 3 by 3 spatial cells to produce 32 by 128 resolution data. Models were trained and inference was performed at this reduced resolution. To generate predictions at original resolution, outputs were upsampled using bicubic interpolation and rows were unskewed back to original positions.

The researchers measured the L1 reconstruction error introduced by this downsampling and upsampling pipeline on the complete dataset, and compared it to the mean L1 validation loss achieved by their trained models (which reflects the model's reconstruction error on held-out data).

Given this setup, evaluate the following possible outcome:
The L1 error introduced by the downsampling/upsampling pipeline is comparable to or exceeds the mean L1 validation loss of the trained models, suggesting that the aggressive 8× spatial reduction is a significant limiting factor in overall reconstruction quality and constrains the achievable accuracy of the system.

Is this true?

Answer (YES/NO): NO